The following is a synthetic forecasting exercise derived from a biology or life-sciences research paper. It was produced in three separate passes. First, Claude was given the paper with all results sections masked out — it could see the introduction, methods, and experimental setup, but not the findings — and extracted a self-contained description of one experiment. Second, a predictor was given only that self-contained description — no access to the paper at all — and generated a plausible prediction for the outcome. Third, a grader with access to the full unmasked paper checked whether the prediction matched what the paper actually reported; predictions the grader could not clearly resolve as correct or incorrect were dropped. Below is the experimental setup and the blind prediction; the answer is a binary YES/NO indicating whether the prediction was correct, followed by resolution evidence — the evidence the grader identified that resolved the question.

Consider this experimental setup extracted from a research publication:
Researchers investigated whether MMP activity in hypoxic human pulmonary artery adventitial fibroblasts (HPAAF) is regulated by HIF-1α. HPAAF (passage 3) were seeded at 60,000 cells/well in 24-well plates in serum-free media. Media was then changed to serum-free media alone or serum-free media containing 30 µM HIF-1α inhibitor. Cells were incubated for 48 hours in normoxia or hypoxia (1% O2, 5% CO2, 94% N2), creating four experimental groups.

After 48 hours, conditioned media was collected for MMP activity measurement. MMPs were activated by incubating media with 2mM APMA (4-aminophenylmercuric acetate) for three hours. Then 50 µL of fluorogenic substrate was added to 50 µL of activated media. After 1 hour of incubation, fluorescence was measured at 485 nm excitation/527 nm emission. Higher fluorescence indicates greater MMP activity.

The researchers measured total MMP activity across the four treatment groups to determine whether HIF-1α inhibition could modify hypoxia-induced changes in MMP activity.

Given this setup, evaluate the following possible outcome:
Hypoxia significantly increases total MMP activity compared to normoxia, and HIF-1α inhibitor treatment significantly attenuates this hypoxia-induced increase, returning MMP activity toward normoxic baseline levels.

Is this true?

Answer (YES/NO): NO